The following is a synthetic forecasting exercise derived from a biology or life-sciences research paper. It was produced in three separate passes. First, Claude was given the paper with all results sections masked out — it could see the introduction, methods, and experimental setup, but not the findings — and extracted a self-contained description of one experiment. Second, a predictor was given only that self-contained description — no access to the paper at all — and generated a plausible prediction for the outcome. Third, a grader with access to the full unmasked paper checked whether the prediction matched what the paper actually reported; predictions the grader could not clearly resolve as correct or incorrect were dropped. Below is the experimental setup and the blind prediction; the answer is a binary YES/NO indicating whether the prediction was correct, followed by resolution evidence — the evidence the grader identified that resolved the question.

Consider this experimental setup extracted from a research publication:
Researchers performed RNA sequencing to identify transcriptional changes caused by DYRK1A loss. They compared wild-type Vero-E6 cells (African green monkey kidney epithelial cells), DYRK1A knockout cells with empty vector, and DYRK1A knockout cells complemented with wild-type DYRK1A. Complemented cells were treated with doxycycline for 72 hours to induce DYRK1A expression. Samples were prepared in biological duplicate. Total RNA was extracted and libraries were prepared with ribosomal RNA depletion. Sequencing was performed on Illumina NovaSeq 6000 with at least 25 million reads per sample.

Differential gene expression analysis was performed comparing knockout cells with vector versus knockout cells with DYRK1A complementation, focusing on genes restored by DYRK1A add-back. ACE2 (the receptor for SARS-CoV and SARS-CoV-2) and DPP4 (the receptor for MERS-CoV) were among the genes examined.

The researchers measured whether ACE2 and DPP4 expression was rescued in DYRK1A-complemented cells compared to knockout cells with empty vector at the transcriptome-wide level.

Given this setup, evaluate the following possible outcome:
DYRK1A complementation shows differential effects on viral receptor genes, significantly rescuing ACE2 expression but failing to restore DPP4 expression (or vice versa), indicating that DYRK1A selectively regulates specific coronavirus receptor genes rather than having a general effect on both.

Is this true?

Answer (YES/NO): NO